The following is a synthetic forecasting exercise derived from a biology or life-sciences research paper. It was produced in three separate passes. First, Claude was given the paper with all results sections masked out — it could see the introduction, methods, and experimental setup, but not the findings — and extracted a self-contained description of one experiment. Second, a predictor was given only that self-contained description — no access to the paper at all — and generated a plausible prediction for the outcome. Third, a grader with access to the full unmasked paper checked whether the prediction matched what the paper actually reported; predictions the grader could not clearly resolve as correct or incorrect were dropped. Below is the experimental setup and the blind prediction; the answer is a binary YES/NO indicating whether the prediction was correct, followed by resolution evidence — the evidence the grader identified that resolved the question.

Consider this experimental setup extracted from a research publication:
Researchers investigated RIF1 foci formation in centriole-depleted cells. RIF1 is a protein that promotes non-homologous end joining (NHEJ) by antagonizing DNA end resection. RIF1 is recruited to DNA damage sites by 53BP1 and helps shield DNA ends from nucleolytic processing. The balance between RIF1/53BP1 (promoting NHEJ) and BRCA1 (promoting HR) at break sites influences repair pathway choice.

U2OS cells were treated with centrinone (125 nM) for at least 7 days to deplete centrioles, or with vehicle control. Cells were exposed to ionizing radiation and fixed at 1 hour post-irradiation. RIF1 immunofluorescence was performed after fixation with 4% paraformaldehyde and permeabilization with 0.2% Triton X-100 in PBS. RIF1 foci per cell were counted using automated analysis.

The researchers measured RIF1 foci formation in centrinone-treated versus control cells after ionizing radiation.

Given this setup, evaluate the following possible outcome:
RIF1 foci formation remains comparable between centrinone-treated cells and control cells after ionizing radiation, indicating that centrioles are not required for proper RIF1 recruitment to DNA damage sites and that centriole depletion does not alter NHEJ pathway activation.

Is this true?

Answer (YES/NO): NO